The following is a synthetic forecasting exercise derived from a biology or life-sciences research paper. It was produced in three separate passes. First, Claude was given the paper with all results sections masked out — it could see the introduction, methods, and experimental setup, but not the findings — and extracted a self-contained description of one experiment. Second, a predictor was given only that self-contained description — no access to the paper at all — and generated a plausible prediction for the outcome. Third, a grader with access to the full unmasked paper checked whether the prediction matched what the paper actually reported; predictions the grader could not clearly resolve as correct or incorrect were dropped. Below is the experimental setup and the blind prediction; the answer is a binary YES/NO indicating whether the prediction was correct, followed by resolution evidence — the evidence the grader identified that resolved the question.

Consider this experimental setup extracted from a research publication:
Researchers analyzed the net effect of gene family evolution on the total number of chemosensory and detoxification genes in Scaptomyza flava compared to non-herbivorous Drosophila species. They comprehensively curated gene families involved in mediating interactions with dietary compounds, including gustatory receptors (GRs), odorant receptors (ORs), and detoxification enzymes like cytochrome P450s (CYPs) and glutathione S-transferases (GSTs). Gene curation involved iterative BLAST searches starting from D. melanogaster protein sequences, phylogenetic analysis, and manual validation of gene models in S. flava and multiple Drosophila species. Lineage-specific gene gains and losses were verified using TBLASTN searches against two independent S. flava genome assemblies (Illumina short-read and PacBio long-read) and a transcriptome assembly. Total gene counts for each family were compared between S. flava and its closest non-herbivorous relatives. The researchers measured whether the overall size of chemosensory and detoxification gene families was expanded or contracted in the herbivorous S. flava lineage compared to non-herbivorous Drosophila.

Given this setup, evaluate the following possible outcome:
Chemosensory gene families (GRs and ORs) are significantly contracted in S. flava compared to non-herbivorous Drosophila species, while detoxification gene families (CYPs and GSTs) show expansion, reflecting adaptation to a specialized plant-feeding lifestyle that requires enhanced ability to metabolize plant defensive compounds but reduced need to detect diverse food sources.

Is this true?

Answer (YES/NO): NO